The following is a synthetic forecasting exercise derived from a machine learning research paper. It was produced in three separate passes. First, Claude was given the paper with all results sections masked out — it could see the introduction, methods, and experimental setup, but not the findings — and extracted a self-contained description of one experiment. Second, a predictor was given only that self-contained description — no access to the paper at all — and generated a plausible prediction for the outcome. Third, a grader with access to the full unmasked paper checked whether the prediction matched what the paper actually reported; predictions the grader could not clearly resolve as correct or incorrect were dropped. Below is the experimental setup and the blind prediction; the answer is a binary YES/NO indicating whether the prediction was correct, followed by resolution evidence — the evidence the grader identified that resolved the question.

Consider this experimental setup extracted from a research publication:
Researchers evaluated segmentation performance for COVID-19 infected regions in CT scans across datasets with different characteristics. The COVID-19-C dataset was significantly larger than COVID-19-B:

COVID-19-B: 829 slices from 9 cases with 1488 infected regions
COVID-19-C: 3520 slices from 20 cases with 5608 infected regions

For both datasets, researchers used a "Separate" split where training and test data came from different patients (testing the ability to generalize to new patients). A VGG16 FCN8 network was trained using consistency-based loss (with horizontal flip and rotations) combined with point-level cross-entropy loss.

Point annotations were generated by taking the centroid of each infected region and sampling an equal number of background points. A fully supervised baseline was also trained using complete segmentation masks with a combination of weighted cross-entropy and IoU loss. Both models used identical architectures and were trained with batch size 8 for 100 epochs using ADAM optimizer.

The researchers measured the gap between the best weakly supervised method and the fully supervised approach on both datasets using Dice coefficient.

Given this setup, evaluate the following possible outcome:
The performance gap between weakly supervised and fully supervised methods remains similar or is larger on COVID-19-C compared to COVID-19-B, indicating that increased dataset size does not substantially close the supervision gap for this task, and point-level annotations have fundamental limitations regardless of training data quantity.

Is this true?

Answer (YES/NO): NO